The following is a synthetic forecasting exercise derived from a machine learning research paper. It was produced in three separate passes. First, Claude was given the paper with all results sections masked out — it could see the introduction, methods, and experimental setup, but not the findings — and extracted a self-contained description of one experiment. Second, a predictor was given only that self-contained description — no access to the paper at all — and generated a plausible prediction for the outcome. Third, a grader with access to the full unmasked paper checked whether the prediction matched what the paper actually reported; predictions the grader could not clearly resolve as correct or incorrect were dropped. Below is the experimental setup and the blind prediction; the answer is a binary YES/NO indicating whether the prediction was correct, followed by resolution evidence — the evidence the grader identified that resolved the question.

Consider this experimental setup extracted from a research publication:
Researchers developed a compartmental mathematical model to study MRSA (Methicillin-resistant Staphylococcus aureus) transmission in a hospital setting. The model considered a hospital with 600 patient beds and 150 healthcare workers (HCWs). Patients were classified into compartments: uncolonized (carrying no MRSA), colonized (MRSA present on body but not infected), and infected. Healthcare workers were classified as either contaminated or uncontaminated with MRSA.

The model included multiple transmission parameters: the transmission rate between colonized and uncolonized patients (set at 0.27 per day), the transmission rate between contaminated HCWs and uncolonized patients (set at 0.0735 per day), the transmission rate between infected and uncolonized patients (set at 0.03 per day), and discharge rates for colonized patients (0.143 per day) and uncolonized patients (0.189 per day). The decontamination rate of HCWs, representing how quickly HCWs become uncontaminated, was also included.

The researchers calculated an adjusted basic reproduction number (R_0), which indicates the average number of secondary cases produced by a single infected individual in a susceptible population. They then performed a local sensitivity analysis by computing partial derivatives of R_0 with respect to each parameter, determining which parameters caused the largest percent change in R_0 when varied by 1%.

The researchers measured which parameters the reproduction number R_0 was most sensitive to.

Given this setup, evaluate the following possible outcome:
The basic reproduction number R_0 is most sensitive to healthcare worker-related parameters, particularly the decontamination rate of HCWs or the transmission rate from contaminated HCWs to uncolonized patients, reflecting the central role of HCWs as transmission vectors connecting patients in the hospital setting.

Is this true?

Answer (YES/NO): NO